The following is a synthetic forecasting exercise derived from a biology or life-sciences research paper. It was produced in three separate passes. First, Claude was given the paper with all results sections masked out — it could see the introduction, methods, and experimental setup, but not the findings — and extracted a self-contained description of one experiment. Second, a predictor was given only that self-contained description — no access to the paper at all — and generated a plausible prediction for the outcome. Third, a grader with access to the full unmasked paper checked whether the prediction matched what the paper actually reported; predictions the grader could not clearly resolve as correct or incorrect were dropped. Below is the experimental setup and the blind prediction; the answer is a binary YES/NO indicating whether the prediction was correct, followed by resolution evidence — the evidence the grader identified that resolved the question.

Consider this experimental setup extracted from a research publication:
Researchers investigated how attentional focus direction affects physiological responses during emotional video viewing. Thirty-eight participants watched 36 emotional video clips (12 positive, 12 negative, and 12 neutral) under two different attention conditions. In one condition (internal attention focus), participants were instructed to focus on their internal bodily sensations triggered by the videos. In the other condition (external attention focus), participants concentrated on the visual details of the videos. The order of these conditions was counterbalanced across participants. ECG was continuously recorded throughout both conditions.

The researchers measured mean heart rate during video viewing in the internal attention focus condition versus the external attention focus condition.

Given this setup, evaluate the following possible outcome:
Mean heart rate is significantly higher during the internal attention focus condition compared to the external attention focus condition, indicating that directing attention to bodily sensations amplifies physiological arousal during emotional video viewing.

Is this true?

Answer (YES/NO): NO